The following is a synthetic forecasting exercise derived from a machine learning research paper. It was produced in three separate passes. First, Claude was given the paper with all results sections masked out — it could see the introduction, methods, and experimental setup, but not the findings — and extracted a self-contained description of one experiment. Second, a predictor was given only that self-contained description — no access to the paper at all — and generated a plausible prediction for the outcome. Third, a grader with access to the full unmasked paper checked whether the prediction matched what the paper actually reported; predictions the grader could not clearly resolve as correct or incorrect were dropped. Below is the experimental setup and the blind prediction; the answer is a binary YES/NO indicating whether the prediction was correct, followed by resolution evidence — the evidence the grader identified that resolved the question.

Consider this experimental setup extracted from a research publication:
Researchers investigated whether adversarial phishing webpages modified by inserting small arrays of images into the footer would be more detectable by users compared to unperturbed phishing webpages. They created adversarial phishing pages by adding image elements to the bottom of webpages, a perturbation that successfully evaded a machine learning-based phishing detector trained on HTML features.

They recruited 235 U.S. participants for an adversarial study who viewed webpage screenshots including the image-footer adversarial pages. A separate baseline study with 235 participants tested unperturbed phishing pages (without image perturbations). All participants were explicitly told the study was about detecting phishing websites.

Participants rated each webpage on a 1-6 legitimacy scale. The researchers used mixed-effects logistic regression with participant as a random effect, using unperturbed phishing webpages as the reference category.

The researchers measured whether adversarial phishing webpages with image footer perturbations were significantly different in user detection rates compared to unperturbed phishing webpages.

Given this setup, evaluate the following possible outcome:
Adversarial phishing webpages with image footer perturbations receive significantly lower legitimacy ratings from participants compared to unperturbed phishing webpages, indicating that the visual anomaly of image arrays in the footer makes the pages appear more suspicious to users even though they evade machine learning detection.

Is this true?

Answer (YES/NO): NO